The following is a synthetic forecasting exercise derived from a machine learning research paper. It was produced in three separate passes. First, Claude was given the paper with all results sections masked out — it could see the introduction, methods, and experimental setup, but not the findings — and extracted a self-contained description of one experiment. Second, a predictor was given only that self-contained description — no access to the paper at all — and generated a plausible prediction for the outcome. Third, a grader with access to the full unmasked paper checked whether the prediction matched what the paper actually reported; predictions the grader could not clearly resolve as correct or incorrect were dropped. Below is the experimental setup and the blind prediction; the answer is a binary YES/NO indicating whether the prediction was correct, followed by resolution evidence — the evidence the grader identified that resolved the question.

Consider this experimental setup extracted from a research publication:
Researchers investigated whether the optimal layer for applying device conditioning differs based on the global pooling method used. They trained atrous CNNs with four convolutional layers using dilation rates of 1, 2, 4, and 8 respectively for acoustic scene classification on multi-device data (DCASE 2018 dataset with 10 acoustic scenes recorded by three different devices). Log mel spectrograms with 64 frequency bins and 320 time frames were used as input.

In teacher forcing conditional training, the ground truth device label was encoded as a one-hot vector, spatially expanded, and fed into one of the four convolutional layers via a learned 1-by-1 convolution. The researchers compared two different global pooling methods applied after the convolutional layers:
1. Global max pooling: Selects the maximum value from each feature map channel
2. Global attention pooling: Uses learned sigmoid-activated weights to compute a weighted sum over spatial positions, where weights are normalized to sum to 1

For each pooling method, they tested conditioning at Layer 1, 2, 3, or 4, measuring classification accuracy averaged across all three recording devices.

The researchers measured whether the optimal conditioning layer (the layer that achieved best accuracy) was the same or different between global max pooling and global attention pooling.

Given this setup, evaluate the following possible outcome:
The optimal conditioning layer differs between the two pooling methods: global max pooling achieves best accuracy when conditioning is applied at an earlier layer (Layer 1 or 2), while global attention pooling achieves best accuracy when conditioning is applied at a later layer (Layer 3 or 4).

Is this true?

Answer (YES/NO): YES